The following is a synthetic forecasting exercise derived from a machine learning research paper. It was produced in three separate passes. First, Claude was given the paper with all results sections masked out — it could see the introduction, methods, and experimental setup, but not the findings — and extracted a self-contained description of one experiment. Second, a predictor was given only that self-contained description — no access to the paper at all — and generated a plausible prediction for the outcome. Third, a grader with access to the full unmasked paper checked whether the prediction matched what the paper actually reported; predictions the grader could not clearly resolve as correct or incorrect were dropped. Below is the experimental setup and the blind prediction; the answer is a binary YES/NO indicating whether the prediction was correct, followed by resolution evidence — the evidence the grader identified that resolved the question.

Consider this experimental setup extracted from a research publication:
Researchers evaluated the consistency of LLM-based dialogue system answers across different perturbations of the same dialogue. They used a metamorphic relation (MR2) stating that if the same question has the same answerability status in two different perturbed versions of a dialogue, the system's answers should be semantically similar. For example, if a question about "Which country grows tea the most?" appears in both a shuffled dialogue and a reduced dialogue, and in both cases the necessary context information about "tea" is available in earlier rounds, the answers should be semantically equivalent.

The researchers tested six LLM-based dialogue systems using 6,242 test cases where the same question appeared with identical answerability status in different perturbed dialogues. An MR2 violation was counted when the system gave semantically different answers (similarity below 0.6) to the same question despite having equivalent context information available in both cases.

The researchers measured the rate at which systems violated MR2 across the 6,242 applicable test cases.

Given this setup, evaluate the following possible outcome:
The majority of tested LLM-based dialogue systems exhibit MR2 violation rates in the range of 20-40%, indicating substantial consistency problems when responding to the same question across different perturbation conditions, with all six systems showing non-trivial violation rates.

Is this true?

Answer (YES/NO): NO